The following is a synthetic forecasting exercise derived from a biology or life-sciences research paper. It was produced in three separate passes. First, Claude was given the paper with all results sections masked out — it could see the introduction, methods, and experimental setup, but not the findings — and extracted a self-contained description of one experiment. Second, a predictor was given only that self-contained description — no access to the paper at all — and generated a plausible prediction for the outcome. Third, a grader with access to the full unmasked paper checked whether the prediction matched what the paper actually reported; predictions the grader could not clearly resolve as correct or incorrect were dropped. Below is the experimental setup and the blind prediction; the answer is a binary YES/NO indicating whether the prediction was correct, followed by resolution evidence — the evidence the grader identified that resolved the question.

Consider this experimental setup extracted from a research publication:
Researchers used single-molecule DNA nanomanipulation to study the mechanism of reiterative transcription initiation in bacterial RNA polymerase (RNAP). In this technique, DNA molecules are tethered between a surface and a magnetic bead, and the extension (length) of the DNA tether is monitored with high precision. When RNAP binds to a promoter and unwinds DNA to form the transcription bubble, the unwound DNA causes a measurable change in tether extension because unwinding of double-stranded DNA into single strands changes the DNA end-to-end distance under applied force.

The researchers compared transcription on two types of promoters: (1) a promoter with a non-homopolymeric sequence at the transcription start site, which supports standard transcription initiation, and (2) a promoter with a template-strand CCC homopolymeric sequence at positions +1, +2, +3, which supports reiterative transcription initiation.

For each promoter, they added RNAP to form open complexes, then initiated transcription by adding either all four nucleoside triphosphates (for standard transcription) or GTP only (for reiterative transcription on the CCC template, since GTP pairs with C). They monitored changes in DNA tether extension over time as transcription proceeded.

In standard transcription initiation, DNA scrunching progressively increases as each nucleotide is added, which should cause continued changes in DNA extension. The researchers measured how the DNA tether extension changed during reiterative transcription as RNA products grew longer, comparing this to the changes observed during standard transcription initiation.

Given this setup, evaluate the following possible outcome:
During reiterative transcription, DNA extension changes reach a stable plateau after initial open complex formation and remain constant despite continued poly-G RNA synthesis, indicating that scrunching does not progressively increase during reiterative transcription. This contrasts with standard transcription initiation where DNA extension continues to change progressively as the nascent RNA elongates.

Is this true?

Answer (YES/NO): YES